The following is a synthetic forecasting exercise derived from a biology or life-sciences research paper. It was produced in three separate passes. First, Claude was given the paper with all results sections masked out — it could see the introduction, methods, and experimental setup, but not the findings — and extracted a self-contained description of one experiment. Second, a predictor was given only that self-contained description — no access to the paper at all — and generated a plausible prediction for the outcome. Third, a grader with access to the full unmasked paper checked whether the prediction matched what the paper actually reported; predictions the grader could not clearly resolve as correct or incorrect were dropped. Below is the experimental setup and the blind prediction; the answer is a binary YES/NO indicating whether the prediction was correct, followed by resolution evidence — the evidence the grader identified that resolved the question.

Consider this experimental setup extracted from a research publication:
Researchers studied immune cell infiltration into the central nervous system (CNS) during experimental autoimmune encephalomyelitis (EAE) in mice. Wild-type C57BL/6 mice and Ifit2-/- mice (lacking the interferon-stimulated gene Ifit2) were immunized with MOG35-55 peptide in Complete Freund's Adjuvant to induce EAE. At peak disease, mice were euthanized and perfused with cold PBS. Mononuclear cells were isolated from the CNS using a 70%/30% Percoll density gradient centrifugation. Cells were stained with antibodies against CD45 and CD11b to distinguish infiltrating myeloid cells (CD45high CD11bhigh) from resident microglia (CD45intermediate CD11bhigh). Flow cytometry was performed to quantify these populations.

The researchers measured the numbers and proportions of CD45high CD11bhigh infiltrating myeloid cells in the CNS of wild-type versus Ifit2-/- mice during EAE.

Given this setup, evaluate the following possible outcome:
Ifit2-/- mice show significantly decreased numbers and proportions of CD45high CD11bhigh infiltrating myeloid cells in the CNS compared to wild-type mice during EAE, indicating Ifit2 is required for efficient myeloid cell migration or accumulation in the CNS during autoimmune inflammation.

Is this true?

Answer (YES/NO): NO